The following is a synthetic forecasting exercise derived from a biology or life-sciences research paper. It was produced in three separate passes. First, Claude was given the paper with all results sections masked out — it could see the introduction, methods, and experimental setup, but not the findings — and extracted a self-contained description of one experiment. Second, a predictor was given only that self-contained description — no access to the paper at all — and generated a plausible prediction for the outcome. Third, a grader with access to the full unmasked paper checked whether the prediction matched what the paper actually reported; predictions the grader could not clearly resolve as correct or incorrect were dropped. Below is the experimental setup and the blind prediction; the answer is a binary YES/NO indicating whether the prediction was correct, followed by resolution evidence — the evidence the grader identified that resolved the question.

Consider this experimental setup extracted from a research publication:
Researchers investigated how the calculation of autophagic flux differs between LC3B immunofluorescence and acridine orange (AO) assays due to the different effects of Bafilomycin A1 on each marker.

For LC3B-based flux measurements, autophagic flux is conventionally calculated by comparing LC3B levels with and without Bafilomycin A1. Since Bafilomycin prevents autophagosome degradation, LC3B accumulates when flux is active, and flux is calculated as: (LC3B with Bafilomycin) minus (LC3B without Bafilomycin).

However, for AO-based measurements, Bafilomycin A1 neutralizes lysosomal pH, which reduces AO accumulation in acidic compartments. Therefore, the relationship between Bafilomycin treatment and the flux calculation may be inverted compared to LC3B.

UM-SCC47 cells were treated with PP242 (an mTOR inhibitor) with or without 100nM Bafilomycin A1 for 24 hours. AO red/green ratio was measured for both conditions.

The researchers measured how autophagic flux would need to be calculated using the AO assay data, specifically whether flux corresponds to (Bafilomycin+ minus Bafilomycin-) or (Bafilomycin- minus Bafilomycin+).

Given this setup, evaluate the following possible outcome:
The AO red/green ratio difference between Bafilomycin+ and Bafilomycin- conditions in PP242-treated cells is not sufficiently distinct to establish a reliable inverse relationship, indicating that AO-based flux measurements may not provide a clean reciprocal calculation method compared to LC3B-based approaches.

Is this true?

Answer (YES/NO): NO